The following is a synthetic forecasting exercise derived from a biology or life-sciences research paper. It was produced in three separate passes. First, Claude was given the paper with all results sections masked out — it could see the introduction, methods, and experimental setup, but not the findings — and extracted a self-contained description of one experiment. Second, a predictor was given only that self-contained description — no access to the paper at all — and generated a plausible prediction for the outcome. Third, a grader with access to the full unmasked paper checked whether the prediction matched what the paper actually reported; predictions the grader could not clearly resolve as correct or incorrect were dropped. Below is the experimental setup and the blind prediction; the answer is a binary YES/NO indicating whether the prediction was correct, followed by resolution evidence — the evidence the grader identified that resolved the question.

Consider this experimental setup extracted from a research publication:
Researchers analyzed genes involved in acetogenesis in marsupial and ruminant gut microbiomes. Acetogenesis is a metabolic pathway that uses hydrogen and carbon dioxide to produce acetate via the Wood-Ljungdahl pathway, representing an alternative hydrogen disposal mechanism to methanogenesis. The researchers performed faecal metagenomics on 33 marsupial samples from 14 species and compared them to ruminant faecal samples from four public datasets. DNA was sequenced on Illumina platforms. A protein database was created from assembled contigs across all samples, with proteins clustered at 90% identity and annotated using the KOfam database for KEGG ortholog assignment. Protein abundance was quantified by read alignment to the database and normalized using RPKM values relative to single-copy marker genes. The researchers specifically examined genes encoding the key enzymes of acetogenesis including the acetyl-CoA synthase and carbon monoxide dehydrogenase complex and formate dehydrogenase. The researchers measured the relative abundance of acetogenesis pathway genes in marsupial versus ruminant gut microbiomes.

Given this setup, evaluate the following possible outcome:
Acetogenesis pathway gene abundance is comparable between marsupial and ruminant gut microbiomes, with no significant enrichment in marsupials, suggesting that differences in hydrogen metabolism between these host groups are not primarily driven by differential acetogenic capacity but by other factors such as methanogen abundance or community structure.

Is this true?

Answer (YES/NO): YES